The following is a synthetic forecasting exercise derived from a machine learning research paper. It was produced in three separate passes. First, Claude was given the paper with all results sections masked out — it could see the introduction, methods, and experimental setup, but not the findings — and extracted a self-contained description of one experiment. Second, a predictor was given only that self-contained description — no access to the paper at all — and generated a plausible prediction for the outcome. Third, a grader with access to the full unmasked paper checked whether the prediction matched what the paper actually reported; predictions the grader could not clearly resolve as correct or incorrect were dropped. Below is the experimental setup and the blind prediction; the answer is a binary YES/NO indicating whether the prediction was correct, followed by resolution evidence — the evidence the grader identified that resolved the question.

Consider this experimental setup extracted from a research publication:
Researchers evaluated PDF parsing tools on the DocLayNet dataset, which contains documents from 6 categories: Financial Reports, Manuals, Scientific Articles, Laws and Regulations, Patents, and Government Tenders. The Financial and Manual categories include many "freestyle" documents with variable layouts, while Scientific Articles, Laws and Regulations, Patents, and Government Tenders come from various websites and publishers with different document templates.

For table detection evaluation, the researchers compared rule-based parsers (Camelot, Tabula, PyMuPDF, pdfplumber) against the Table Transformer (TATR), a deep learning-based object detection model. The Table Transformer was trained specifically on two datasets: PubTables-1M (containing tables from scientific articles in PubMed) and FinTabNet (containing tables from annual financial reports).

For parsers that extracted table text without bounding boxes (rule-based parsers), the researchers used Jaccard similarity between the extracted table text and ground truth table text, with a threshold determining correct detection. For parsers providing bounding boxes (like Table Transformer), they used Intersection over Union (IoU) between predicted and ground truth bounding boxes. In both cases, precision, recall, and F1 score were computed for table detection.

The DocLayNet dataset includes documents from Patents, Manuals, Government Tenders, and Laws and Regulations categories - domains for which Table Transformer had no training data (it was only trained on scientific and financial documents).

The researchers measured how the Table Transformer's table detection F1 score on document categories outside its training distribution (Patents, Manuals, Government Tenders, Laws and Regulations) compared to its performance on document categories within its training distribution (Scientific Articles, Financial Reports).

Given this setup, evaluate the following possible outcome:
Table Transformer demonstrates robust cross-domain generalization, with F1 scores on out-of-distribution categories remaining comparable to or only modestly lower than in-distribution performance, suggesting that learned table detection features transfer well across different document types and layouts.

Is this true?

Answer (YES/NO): NO